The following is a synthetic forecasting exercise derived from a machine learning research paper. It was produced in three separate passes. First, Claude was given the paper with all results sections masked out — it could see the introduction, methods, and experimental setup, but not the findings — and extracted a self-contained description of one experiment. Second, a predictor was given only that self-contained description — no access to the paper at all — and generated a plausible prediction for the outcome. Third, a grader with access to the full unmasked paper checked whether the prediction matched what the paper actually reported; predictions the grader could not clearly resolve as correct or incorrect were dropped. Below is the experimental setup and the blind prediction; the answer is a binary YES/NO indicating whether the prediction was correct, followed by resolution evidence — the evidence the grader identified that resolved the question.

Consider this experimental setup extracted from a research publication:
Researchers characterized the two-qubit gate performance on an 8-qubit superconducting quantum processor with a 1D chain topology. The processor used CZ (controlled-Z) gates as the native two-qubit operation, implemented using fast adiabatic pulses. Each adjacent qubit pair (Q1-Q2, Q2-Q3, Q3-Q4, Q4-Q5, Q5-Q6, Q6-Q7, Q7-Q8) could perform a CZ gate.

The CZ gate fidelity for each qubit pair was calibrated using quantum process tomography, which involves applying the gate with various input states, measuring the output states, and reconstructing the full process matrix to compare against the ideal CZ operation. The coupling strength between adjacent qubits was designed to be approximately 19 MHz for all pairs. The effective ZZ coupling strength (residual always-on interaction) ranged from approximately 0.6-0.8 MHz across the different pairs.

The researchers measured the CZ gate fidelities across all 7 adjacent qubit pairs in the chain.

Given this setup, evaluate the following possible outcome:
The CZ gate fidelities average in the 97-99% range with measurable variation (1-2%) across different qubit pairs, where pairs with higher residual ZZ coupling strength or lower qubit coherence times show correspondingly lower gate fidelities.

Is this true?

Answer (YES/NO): NO